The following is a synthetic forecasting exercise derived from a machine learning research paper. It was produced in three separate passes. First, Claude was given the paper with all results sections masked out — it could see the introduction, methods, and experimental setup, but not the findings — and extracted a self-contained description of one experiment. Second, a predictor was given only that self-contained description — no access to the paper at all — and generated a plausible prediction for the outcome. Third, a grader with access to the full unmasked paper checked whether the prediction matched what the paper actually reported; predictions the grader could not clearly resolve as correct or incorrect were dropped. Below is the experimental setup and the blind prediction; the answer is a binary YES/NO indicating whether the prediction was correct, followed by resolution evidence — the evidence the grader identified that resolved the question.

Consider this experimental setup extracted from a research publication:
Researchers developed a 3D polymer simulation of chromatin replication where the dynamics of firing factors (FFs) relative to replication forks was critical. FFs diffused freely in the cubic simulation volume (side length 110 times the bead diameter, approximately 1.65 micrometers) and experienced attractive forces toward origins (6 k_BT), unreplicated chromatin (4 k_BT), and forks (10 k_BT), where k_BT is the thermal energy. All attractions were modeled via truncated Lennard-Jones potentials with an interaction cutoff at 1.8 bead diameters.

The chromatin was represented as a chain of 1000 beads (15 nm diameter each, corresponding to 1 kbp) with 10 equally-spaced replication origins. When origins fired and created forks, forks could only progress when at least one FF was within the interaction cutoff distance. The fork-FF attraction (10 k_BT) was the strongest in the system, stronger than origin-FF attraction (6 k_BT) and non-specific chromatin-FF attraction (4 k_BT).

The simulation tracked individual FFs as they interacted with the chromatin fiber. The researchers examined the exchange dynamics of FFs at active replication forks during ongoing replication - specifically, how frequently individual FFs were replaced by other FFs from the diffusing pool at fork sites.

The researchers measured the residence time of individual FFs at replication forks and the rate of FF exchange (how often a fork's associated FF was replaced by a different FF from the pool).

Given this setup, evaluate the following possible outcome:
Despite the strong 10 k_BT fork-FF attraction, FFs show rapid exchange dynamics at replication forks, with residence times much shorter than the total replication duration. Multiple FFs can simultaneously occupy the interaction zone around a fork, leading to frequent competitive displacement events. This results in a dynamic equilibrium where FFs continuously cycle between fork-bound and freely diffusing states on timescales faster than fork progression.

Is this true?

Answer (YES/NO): YES